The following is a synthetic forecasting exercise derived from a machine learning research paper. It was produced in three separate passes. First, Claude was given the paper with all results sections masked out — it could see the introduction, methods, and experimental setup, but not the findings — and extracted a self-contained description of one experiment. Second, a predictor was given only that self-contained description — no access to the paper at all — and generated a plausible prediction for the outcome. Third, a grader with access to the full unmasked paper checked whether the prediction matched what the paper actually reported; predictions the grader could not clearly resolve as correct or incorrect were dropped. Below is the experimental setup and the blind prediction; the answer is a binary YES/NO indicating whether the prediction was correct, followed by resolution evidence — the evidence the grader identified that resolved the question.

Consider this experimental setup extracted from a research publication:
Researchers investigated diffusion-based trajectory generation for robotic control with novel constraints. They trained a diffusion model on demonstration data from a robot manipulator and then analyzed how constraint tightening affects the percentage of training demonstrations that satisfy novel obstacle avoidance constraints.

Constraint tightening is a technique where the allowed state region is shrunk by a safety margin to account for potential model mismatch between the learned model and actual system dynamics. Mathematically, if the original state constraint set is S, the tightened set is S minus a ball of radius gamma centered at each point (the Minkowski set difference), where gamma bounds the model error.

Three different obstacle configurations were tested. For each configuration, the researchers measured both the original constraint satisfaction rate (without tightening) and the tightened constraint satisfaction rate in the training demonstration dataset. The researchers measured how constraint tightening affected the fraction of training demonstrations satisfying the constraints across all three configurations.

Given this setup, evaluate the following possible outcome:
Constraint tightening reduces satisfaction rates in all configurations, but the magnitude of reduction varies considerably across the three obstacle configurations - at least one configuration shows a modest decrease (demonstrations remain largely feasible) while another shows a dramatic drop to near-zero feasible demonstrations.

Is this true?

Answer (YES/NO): NO